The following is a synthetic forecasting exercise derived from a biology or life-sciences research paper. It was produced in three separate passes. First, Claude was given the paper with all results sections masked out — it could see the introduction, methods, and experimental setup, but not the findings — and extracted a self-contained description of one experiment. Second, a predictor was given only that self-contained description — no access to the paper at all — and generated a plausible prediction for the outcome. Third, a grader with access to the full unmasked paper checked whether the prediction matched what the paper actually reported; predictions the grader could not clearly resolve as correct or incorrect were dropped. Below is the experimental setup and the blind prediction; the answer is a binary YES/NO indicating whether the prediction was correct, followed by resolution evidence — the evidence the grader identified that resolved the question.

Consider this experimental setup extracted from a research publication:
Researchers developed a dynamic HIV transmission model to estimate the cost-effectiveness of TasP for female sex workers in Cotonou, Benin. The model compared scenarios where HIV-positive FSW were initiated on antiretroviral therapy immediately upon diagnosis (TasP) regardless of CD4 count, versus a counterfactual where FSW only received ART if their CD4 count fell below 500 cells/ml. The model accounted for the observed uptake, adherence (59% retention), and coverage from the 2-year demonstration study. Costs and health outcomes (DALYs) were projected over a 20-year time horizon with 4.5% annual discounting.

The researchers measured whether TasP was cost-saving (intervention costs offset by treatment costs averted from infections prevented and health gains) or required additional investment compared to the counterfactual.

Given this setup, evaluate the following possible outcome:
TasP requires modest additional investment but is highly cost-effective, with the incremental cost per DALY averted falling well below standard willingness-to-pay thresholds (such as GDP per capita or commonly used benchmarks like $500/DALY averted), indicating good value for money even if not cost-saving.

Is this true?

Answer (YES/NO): NO